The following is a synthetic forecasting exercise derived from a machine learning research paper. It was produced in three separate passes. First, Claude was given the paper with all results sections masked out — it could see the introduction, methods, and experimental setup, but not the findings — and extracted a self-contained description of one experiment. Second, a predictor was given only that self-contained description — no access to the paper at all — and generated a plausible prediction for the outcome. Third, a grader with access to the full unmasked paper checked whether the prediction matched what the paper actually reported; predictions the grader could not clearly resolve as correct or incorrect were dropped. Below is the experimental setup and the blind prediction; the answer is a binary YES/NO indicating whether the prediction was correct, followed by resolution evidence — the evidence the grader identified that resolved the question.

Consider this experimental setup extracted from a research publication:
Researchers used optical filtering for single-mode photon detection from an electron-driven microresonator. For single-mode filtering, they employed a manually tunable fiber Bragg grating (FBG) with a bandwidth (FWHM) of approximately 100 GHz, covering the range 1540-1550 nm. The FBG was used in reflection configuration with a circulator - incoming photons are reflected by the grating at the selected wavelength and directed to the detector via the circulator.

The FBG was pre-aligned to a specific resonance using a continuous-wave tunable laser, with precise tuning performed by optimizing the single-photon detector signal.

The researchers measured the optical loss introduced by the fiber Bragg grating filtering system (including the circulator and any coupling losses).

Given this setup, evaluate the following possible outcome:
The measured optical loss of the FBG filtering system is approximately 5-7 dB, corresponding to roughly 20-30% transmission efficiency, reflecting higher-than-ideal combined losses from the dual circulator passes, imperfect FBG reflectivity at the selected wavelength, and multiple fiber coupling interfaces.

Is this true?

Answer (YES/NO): NO